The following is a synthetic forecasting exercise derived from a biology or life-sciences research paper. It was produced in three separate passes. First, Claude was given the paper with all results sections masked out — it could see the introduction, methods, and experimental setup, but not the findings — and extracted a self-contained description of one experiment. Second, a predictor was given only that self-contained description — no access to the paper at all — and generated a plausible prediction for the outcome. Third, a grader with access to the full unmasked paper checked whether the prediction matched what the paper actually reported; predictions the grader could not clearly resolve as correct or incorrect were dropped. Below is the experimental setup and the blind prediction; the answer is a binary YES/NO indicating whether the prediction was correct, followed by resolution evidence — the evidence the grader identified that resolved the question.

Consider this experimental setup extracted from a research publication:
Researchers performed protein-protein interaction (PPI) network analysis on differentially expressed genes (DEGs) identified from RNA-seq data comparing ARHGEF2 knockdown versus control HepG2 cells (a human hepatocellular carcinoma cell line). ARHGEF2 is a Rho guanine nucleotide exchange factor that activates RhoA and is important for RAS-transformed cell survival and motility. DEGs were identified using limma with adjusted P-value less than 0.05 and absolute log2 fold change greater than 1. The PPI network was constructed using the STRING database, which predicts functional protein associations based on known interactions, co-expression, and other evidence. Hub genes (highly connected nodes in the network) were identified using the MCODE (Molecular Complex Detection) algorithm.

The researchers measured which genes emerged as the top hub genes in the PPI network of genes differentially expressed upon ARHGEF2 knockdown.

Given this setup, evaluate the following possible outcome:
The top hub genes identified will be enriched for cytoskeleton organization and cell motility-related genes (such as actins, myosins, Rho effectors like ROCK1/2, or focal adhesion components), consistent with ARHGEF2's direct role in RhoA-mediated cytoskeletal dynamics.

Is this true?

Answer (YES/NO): NO